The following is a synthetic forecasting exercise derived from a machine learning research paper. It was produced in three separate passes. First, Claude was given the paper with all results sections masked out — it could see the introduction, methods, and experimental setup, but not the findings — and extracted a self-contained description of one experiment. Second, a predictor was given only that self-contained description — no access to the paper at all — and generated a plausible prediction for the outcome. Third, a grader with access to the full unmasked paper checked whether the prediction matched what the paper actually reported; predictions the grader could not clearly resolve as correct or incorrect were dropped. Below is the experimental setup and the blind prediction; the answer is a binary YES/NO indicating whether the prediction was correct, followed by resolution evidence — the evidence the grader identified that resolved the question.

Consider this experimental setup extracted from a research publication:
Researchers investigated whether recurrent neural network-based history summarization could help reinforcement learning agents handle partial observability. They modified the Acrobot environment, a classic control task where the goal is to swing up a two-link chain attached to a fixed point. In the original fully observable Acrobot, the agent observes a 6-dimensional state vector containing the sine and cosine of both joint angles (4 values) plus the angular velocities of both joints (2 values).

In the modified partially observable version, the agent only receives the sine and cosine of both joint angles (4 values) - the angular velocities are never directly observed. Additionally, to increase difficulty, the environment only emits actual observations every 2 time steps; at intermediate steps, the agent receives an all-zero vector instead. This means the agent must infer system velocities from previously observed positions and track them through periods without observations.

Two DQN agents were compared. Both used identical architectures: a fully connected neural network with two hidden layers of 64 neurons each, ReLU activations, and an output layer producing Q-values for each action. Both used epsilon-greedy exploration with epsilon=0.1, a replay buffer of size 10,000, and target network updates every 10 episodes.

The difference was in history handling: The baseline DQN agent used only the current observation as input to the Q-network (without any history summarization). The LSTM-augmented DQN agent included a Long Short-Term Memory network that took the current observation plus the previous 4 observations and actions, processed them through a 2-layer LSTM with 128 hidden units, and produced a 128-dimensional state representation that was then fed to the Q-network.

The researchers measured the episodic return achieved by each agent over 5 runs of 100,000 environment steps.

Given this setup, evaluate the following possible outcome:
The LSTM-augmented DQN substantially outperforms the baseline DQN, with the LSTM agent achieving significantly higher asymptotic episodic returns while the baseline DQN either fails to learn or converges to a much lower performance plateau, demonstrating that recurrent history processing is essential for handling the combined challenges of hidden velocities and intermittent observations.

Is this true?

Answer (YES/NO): YES